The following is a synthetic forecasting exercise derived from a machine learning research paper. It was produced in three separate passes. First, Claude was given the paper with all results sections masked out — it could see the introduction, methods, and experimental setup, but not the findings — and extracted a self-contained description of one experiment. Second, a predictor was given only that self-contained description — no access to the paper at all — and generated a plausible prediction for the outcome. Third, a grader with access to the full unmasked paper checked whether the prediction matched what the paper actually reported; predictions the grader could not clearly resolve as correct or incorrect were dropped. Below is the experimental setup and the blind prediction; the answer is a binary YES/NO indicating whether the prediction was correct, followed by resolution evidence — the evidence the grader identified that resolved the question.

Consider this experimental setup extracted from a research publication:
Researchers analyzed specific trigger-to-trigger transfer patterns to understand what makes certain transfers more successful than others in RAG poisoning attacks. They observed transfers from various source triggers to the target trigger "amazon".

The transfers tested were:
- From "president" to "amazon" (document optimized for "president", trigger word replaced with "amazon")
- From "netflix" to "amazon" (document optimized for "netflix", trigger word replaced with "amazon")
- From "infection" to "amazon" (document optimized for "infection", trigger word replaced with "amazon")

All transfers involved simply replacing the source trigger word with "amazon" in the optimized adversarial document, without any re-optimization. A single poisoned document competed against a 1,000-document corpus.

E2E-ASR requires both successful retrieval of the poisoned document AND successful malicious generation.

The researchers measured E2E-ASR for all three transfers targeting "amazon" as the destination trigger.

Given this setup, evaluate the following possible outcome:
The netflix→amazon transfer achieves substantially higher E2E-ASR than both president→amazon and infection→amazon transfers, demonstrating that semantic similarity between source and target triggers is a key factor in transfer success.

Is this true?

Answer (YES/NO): NO